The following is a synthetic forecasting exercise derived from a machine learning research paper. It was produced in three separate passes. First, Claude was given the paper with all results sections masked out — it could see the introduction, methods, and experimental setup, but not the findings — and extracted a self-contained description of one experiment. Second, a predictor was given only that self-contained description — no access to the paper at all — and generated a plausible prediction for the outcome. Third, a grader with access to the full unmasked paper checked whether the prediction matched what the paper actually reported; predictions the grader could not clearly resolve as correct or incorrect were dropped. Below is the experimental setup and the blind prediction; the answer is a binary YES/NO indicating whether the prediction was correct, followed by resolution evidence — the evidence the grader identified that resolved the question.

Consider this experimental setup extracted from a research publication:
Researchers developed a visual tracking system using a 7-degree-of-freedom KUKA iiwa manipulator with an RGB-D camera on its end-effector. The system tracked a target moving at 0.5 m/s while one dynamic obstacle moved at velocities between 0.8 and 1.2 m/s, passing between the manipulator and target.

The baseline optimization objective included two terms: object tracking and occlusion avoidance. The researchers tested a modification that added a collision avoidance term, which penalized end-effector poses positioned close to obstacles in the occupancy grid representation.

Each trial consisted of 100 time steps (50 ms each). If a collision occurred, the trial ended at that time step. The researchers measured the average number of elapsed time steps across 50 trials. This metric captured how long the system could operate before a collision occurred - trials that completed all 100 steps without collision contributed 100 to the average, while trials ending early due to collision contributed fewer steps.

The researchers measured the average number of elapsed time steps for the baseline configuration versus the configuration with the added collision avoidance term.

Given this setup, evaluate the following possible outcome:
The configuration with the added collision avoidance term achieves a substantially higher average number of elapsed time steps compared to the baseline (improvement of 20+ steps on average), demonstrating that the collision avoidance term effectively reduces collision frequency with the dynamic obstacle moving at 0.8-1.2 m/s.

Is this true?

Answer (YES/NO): NO